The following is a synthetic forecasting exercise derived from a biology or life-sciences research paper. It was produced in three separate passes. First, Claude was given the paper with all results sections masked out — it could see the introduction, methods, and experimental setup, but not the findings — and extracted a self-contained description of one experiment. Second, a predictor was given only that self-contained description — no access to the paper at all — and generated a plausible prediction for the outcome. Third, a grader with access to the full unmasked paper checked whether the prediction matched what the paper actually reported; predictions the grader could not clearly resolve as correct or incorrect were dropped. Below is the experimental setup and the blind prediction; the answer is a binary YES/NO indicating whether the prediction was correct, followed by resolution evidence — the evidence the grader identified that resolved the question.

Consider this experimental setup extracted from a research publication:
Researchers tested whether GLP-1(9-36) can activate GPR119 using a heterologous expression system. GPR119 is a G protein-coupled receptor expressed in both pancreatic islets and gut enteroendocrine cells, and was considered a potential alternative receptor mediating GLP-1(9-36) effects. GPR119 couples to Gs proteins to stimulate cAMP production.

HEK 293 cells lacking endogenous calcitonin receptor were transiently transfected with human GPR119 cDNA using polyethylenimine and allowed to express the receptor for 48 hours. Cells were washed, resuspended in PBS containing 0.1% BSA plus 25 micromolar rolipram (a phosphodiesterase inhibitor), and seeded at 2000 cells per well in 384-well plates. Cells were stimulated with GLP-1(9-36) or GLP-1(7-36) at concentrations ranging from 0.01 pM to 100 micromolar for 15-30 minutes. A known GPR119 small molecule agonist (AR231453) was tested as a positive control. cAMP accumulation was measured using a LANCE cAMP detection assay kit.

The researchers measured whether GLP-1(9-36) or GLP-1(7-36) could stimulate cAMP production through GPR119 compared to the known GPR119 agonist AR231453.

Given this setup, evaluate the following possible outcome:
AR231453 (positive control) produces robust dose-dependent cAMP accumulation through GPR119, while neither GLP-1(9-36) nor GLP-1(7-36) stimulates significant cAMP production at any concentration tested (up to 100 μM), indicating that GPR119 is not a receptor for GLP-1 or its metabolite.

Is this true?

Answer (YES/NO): NO